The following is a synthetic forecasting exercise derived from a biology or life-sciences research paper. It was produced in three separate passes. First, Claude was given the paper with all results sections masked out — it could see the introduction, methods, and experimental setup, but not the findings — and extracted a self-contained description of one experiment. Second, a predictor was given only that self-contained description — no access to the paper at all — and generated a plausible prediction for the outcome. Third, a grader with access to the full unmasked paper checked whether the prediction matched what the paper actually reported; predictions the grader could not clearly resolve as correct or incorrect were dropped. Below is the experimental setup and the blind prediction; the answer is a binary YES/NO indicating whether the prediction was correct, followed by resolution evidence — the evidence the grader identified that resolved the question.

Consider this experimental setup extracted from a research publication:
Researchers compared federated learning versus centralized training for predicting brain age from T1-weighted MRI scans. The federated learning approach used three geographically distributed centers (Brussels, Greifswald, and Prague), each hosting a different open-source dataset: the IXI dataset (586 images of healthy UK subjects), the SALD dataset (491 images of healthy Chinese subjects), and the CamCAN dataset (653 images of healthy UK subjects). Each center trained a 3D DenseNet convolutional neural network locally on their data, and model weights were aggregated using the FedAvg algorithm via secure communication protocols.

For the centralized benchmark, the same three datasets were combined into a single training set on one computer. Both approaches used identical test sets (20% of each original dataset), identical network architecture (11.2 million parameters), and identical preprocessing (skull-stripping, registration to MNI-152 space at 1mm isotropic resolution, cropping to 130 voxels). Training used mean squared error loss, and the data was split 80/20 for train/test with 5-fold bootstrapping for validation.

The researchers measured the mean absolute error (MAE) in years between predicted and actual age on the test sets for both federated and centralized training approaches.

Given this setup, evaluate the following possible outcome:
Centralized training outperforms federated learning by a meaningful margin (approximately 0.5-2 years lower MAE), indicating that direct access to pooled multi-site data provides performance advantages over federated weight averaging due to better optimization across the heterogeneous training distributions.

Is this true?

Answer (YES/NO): NO